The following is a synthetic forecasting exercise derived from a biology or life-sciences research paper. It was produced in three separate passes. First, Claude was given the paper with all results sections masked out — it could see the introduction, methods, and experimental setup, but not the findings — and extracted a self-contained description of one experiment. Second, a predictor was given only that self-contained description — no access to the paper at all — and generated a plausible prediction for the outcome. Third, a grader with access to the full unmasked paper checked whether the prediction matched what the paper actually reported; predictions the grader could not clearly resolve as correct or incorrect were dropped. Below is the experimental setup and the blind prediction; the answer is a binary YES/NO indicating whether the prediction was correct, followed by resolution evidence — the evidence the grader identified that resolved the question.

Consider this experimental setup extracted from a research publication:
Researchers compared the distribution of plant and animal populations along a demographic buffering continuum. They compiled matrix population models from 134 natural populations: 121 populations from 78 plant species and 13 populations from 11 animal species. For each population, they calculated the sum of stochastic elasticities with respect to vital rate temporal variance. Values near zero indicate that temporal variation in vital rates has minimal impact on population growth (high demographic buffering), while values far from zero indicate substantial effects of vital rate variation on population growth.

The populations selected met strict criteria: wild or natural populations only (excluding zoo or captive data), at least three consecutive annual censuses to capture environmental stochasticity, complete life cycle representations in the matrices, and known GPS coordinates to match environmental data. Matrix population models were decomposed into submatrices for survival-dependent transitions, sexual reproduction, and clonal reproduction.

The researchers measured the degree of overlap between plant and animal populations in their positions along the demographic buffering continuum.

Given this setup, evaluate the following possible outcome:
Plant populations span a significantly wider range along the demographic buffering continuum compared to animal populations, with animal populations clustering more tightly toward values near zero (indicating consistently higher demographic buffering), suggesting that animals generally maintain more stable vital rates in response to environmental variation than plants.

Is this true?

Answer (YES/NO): NO